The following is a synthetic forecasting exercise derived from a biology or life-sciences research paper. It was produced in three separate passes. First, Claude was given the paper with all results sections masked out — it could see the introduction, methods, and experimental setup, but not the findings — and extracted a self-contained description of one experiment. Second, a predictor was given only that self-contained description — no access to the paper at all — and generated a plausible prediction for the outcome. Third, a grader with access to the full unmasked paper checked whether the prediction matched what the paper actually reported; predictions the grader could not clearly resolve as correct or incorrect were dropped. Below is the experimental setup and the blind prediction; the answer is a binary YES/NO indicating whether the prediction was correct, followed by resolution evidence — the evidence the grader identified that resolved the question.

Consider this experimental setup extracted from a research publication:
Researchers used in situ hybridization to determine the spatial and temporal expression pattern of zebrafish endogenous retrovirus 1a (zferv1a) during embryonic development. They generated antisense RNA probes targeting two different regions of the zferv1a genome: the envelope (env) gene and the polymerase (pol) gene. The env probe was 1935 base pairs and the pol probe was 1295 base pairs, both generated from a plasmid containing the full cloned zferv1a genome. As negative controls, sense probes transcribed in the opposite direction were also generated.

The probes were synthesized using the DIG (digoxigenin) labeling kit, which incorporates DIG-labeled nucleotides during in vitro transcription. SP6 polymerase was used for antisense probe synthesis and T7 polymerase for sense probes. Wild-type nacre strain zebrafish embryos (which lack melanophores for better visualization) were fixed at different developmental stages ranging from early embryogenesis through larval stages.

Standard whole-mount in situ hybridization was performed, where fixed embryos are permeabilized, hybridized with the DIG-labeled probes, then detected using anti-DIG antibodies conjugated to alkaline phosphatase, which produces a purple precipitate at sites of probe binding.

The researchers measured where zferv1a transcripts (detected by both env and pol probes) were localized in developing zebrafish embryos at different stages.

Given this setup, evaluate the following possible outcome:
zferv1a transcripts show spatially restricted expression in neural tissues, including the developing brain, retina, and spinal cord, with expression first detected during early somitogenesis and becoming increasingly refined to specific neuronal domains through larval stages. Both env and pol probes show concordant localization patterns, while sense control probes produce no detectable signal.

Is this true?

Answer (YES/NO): NO